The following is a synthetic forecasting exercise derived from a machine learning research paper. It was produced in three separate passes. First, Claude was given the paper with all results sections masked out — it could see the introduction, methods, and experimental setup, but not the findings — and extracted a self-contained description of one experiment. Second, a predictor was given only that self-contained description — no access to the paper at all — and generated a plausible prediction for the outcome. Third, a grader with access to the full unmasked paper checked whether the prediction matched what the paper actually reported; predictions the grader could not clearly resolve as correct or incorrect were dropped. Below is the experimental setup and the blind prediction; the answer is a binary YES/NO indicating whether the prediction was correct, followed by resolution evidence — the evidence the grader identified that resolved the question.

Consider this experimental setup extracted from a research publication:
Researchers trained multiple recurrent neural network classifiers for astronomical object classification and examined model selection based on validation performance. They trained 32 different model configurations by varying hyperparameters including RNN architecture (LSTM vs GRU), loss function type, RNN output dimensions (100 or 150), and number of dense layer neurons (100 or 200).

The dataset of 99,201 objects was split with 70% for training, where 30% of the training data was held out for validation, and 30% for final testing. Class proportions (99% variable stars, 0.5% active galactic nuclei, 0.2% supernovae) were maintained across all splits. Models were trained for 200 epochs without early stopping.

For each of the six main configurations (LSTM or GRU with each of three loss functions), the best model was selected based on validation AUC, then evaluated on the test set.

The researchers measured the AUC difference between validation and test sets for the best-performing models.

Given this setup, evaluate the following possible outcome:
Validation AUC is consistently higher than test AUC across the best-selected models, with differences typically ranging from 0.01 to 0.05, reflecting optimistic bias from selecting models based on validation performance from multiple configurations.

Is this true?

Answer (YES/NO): NO